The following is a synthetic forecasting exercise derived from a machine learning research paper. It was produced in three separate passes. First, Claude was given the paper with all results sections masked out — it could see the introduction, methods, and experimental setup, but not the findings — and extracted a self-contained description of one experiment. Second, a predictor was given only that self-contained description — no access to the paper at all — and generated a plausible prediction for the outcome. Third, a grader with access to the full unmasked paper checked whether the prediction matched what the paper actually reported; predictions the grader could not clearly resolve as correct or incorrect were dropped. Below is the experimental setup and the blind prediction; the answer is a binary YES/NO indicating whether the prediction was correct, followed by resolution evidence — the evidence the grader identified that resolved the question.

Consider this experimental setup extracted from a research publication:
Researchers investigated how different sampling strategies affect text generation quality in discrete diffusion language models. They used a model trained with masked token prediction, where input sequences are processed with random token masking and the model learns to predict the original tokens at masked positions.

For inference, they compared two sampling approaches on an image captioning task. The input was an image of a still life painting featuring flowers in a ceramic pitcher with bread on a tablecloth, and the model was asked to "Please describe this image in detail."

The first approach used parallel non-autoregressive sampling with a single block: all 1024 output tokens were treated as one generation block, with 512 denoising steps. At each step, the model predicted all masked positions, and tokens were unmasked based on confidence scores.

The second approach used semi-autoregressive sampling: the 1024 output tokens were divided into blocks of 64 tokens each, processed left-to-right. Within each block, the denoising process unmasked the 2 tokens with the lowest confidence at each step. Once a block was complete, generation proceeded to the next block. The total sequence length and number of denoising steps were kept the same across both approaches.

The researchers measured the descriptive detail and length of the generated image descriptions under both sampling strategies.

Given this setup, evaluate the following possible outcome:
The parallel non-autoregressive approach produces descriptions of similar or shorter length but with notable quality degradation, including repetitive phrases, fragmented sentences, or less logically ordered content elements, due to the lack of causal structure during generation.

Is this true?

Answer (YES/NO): NO